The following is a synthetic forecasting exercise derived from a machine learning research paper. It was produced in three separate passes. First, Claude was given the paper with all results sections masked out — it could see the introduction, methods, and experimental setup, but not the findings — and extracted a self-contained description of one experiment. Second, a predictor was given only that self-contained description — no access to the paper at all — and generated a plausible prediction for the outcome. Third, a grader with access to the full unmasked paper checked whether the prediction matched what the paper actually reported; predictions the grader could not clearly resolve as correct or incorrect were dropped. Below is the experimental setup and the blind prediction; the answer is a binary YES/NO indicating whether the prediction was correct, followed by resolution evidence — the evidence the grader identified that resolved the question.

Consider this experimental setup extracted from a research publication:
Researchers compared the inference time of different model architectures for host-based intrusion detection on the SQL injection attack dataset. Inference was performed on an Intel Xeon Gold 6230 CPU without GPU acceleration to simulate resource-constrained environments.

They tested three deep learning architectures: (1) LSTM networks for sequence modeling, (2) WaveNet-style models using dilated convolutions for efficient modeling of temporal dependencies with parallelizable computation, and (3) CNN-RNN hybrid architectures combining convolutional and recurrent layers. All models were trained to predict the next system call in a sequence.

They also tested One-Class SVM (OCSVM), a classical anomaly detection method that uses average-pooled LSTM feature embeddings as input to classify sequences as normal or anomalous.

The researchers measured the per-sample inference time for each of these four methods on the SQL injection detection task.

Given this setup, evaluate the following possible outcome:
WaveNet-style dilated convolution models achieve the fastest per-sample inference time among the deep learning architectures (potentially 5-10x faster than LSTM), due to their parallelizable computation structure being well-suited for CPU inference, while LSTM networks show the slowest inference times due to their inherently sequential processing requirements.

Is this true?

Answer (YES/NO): NO